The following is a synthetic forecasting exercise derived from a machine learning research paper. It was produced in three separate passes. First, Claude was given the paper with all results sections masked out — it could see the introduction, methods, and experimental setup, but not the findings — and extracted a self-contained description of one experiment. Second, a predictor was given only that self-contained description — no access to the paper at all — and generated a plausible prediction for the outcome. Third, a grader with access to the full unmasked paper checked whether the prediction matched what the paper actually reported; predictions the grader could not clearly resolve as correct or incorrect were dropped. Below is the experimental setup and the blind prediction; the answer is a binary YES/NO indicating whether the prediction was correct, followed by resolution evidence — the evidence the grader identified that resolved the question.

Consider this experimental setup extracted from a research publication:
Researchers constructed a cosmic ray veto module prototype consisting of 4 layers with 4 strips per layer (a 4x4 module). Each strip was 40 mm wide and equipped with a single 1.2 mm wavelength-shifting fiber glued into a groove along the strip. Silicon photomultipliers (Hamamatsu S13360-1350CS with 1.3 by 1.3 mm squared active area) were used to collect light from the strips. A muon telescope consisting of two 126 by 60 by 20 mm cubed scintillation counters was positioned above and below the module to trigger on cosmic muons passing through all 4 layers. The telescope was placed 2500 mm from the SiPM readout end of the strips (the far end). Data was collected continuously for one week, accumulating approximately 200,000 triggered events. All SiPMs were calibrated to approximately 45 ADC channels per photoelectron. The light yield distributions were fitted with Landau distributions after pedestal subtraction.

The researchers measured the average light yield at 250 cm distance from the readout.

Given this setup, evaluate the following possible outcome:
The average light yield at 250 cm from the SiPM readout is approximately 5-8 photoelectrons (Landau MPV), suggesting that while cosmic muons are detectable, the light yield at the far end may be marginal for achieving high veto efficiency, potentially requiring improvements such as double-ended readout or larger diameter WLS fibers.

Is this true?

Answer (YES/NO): NO